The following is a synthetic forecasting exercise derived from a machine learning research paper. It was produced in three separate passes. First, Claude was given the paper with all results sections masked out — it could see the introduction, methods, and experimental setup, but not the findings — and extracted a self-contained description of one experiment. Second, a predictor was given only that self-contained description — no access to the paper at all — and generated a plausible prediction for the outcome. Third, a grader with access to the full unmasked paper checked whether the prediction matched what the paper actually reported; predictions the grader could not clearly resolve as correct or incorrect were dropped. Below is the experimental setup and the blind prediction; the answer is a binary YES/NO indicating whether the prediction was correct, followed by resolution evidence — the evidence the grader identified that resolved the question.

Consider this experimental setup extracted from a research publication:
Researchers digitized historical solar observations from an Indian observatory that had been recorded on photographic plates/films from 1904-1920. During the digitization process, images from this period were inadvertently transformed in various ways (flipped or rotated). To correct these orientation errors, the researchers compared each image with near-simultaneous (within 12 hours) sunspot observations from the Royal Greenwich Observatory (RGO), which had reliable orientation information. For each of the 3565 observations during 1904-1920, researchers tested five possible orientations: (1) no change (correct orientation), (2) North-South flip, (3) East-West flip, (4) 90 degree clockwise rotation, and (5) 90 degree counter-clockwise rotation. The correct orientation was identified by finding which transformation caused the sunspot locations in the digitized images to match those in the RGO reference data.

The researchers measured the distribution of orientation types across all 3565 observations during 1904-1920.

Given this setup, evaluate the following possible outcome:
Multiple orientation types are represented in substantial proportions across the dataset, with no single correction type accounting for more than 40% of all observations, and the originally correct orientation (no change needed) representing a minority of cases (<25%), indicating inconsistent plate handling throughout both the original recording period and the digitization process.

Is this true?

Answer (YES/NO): NO